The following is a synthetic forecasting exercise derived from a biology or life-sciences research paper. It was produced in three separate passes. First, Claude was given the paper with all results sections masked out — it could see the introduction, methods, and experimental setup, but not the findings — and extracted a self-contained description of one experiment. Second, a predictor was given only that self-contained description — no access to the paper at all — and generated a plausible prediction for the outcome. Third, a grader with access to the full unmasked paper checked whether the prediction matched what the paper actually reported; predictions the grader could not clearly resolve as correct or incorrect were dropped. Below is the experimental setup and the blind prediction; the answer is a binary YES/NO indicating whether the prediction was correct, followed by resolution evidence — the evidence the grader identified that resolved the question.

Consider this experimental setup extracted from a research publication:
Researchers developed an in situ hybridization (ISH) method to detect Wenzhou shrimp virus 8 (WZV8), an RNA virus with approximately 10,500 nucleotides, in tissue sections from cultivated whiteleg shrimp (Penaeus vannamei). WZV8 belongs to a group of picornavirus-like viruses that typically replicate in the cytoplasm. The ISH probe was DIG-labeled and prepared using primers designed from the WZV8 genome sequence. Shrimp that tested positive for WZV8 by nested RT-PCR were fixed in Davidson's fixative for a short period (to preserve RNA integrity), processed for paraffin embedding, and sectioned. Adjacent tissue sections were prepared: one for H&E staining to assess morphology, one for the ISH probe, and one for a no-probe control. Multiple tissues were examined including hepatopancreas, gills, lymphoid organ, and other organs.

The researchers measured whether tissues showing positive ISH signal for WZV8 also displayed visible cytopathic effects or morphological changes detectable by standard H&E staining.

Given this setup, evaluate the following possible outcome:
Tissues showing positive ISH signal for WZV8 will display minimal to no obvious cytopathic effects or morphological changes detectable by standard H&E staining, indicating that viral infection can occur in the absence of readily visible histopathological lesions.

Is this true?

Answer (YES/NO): YES